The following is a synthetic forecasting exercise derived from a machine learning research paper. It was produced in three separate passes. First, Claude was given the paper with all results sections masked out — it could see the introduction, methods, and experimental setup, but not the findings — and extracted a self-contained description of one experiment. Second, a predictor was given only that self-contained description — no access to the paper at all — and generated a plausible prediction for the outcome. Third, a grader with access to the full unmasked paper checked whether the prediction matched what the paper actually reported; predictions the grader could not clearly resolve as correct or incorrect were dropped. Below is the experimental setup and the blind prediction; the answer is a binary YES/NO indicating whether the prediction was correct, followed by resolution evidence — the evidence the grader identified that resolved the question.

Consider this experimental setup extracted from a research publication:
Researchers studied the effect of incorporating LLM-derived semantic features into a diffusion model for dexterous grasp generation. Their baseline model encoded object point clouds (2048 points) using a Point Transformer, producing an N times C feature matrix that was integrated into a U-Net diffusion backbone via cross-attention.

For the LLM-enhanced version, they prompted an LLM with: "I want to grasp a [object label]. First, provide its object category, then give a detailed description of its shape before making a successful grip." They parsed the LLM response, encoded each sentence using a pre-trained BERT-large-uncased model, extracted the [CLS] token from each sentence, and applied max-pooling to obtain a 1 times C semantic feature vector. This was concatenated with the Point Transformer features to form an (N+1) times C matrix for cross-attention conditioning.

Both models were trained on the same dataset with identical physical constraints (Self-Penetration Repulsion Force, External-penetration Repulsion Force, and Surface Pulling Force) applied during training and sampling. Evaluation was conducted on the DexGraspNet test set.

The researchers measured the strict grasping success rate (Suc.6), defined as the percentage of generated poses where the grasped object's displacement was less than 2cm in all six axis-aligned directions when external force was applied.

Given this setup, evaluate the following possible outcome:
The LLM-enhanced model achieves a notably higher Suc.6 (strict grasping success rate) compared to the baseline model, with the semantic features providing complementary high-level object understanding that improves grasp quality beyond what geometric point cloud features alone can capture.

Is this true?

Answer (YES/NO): YES